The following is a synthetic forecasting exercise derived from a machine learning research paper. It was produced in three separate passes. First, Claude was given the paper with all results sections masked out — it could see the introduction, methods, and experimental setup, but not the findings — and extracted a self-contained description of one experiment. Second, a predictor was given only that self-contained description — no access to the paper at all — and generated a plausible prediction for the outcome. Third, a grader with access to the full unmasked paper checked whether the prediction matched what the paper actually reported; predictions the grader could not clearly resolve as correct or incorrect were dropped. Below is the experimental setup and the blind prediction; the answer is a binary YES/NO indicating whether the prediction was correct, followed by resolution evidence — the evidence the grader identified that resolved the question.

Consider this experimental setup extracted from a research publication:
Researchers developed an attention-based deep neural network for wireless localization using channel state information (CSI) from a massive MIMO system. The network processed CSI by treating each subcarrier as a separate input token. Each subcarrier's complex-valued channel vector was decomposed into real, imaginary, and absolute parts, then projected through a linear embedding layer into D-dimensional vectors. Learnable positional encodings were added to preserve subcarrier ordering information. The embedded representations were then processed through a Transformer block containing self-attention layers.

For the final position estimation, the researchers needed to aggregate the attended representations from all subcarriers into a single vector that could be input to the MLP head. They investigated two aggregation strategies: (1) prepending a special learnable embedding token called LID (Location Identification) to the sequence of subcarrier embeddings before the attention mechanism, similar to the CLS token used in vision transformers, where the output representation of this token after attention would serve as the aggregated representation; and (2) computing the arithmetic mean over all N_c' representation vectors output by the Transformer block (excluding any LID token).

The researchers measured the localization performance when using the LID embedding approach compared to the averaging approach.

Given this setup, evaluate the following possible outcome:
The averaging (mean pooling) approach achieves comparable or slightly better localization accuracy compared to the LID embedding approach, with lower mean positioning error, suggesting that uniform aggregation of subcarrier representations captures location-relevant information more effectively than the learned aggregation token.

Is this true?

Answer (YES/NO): NO